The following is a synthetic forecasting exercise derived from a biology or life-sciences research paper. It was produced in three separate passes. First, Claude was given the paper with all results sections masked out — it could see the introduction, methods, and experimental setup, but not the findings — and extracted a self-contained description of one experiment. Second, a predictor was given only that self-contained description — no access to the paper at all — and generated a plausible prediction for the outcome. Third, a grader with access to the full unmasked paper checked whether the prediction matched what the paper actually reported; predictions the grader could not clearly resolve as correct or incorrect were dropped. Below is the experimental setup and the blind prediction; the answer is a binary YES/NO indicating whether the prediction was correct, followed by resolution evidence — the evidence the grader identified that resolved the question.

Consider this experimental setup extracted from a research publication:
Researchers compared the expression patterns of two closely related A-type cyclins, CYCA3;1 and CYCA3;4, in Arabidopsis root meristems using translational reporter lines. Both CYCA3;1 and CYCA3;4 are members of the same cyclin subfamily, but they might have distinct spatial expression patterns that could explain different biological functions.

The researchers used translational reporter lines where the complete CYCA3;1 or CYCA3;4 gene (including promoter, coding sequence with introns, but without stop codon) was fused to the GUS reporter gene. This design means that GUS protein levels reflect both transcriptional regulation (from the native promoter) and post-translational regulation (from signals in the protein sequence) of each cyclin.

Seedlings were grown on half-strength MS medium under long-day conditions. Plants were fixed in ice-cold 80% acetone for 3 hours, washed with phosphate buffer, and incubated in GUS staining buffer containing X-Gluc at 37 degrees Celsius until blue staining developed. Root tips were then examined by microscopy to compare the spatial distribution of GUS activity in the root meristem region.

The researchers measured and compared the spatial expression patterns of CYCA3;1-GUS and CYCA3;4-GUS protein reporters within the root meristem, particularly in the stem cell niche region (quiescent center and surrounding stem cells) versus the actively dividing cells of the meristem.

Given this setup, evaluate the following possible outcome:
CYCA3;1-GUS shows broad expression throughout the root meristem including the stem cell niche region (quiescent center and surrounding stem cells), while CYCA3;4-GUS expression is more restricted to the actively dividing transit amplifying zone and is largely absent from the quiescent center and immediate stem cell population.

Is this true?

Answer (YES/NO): NO